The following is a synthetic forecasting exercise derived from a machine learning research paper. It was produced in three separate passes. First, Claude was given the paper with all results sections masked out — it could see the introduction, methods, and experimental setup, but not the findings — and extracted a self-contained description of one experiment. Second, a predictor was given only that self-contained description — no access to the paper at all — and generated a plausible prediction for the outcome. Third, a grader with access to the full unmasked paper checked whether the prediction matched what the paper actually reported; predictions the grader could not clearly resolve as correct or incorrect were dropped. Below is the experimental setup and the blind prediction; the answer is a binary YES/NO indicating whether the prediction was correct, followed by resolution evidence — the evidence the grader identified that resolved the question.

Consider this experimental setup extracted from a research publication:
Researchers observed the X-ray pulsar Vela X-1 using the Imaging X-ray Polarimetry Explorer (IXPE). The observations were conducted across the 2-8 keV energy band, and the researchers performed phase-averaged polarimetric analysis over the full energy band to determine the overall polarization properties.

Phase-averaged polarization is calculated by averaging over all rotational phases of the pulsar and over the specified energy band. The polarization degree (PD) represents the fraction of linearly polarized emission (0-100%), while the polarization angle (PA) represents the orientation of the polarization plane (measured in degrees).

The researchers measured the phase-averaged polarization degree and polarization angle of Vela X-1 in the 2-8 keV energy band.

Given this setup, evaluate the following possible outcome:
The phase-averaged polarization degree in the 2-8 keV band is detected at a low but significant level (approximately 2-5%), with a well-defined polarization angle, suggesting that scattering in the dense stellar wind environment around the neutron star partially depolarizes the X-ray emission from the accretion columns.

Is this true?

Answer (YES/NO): NO